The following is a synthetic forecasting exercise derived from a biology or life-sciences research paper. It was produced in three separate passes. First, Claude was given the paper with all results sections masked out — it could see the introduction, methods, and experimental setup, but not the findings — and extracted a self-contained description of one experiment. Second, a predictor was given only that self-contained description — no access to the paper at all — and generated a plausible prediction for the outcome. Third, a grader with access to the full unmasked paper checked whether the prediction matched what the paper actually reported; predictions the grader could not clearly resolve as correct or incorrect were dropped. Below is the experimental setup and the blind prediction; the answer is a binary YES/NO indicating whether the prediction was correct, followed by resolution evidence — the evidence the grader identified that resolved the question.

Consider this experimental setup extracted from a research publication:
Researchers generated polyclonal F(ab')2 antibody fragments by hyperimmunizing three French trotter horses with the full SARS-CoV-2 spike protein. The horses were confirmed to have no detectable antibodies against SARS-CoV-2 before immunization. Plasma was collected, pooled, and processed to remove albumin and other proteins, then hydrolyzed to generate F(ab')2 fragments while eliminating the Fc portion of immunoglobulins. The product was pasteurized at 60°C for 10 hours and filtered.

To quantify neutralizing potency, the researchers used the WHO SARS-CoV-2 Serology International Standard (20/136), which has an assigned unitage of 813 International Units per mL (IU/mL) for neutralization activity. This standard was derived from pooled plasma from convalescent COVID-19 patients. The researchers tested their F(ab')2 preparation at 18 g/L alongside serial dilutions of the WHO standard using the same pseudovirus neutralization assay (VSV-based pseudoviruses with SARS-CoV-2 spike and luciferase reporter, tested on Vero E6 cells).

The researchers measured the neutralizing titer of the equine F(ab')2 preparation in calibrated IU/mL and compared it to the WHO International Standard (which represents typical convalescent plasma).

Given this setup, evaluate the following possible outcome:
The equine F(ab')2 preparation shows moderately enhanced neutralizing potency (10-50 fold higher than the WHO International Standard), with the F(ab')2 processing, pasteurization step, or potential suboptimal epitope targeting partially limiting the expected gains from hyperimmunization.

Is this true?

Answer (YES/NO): NO